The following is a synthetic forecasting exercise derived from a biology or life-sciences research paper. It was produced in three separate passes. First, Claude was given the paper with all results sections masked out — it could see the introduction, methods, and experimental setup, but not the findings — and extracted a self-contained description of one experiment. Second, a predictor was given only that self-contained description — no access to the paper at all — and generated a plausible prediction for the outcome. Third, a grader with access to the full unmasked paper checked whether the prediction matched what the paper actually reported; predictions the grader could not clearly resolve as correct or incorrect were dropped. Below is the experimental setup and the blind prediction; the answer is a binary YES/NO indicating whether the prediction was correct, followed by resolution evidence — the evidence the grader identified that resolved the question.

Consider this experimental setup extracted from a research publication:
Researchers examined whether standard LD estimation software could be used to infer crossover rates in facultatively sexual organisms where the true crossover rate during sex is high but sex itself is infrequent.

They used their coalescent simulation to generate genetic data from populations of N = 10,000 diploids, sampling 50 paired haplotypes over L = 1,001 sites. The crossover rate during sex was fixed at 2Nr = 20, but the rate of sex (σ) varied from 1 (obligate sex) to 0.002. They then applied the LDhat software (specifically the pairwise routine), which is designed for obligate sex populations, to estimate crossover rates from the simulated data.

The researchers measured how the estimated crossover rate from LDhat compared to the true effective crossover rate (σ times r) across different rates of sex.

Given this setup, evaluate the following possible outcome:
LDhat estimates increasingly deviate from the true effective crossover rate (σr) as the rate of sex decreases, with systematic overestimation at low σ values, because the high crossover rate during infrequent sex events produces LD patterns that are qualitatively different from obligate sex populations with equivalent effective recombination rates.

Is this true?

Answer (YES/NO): NO